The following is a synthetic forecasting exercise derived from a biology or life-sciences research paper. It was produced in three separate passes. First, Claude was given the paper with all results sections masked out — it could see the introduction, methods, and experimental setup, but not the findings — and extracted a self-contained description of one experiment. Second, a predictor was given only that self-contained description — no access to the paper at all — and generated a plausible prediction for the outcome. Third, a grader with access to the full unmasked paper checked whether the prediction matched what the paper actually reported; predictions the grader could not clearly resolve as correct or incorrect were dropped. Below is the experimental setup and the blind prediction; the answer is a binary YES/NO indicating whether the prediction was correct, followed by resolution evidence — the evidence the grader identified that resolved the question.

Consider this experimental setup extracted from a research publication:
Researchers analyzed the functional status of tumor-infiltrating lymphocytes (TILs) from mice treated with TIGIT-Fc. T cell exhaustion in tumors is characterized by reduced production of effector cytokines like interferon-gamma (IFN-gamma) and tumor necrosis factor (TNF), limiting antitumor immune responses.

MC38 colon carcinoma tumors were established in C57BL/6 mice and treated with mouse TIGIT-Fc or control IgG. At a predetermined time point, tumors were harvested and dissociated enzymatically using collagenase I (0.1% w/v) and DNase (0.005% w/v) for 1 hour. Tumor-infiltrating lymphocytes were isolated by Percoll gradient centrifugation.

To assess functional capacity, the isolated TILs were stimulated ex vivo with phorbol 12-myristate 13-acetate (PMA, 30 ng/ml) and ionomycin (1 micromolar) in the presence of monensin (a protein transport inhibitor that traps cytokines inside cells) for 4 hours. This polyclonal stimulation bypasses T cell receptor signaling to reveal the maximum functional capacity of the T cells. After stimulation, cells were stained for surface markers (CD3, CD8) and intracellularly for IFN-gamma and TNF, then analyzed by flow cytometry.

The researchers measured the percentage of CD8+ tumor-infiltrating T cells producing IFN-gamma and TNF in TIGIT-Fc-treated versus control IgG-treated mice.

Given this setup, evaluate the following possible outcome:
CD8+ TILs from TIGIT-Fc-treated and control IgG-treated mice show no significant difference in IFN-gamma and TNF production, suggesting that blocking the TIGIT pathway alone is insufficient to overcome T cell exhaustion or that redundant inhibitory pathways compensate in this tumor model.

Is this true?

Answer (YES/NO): NO